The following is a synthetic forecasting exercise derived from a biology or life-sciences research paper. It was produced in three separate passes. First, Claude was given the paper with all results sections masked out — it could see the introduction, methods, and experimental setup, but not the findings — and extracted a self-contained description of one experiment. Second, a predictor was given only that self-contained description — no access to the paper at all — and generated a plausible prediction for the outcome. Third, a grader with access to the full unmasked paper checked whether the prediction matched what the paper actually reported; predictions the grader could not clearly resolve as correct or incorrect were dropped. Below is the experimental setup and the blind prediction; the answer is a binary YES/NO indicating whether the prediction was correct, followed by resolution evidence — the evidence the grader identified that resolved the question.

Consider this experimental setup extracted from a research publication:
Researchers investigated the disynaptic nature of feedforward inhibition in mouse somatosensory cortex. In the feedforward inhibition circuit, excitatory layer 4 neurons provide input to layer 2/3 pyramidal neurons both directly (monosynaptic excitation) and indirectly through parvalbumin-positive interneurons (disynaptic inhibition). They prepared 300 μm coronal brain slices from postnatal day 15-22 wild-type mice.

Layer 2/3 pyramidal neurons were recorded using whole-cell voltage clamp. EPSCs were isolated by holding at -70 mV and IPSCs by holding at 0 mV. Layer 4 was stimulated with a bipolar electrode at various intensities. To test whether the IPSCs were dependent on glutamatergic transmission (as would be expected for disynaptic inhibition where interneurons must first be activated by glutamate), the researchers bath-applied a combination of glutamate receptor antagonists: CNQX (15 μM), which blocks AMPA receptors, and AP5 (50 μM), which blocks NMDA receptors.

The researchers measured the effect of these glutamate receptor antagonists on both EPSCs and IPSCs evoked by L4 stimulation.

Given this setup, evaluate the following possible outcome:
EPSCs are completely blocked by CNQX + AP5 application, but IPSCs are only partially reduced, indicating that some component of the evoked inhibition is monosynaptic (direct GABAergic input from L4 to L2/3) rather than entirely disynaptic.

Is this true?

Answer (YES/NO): NO